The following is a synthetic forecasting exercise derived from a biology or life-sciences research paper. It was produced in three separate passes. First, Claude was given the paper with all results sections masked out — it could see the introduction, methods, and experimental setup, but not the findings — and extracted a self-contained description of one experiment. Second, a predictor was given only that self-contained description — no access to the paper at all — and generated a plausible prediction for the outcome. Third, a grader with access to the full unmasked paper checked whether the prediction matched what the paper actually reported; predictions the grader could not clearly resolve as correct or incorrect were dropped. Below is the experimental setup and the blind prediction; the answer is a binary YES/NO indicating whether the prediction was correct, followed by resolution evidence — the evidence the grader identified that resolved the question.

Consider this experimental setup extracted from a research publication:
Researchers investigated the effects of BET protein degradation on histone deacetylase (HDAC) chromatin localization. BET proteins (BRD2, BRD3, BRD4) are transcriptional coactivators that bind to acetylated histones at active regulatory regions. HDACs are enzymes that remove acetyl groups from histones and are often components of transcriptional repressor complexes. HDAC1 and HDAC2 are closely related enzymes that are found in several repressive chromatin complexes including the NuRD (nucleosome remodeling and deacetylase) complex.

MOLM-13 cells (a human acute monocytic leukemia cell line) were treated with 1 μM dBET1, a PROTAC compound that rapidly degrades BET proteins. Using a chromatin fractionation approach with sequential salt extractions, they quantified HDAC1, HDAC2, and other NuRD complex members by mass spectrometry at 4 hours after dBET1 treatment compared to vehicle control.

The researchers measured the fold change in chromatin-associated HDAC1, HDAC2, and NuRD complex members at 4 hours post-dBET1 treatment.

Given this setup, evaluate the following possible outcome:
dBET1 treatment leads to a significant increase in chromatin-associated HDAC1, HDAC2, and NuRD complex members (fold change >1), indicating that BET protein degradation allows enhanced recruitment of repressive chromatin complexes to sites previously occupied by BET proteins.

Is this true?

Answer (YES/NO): NO